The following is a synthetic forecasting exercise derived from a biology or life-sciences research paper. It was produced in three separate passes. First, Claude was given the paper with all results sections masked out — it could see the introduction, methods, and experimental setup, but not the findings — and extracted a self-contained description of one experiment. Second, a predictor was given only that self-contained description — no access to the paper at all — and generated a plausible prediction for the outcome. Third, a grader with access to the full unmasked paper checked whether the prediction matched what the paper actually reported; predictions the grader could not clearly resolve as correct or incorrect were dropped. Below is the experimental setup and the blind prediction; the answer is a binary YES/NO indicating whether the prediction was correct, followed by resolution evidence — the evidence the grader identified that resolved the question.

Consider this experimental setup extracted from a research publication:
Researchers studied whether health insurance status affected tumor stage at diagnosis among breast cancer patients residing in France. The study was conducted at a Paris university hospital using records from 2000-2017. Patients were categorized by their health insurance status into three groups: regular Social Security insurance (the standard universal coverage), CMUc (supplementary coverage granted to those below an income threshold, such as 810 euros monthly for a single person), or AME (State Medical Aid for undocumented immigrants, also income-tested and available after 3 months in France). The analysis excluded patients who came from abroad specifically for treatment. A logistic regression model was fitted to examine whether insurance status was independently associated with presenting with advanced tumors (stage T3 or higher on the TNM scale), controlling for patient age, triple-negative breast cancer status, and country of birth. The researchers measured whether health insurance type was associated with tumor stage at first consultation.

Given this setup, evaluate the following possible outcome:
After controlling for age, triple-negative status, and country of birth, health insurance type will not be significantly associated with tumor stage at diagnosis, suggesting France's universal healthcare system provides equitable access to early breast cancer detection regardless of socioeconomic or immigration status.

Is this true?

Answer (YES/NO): YES